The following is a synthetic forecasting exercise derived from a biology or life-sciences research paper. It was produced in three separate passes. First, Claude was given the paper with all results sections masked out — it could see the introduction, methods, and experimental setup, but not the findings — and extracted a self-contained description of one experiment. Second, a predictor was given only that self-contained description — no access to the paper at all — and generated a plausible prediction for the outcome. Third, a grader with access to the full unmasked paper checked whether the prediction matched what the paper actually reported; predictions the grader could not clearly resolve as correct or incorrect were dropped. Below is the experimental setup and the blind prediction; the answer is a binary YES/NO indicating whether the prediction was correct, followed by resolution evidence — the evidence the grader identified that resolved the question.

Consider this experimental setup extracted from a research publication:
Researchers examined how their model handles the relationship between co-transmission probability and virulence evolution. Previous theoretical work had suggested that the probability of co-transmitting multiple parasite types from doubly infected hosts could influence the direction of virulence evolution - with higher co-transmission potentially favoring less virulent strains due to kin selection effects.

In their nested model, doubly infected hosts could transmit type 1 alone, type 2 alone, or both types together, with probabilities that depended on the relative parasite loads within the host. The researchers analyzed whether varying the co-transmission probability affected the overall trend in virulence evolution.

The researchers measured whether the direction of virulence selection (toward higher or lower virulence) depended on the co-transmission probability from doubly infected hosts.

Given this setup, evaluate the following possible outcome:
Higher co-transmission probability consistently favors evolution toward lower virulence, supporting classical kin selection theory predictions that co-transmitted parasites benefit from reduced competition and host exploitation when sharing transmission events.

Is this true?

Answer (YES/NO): NO